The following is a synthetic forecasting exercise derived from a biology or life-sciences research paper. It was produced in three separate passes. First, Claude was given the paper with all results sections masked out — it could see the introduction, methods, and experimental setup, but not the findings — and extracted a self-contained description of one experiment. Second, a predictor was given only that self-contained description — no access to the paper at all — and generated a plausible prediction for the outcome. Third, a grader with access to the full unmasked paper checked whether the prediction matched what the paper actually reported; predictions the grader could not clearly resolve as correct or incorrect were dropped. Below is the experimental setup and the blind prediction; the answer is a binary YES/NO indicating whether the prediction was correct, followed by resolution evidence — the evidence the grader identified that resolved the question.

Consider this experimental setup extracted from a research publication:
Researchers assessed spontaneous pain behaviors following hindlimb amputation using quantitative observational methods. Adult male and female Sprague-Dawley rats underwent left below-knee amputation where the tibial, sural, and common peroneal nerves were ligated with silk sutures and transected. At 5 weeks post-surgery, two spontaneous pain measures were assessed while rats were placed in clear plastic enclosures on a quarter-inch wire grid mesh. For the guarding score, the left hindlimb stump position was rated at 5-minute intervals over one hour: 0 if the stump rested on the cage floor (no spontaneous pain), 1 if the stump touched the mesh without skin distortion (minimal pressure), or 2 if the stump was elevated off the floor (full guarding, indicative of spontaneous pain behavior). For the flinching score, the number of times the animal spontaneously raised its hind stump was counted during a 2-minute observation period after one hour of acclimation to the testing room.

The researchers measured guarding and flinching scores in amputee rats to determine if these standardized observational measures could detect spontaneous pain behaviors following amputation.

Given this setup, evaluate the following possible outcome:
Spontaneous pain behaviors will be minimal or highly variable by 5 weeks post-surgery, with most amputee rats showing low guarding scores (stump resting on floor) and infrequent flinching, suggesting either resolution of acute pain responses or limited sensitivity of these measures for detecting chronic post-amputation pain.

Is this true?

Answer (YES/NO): NO